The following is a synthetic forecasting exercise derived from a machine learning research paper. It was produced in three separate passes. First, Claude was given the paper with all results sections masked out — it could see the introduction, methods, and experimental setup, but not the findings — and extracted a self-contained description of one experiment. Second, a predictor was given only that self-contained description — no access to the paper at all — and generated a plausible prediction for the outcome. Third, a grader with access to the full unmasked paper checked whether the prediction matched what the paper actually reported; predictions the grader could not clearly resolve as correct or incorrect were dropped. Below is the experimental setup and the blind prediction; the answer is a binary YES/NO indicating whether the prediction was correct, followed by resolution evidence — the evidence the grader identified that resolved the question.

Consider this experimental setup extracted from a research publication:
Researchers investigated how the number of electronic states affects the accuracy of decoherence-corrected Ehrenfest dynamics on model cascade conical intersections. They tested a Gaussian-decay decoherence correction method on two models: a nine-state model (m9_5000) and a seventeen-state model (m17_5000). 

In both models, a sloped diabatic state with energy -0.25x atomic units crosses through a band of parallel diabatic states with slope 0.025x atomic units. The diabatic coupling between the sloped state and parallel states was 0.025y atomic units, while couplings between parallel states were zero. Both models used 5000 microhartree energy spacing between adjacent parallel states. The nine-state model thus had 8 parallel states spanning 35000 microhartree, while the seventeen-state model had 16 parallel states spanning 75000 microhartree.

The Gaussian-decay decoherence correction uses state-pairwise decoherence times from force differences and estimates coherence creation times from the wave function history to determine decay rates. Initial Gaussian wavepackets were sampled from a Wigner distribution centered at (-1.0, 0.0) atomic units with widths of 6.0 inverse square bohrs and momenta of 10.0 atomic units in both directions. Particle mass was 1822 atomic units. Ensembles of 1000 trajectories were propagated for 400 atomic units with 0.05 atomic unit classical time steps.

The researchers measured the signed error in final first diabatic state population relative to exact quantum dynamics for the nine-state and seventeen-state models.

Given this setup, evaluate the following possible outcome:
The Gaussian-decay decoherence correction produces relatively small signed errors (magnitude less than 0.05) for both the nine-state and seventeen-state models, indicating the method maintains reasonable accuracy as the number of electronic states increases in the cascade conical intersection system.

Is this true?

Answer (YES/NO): YES